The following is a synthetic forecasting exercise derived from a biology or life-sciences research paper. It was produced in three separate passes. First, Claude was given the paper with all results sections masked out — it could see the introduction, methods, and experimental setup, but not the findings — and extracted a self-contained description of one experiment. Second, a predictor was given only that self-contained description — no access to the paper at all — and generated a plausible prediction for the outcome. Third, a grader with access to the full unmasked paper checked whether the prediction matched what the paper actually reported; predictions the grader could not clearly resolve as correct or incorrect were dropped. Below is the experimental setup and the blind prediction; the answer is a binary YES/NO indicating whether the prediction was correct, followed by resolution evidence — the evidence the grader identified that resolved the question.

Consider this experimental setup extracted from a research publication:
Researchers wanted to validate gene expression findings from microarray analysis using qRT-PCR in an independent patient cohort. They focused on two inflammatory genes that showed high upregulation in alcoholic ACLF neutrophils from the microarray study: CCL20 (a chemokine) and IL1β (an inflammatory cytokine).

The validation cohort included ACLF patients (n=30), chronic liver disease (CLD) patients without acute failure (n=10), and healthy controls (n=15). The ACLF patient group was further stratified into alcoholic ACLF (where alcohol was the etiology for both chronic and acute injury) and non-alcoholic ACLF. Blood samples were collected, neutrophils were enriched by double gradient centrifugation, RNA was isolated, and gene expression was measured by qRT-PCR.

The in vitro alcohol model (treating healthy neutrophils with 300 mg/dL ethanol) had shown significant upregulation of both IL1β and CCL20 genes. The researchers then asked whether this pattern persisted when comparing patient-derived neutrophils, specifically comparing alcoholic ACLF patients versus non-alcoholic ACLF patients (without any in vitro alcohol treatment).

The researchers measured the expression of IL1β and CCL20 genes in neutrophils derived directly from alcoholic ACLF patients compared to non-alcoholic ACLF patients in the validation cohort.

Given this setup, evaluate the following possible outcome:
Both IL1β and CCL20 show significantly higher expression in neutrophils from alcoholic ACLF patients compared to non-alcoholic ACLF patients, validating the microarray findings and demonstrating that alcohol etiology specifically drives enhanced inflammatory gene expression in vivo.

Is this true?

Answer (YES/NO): NO